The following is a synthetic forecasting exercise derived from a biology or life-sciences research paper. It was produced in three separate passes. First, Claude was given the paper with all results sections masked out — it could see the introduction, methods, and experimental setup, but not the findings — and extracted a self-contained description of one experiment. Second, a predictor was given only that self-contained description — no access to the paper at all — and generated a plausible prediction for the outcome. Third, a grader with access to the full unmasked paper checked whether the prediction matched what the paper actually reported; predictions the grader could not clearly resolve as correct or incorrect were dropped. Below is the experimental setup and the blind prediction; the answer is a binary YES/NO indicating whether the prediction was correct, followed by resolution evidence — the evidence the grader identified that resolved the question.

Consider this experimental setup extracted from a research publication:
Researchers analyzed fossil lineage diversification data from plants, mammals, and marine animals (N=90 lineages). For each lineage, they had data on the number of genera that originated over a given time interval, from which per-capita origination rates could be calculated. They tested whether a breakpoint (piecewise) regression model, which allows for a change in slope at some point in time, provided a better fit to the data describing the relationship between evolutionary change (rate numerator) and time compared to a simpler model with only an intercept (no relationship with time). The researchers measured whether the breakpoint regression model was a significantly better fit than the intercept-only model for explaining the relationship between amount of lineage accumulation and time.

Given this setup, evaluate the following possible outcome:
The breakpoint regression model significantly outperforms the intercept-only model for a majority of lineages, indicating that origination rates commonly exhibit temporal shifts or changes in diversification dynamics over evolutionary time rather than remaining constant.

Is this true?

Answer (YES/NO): NO